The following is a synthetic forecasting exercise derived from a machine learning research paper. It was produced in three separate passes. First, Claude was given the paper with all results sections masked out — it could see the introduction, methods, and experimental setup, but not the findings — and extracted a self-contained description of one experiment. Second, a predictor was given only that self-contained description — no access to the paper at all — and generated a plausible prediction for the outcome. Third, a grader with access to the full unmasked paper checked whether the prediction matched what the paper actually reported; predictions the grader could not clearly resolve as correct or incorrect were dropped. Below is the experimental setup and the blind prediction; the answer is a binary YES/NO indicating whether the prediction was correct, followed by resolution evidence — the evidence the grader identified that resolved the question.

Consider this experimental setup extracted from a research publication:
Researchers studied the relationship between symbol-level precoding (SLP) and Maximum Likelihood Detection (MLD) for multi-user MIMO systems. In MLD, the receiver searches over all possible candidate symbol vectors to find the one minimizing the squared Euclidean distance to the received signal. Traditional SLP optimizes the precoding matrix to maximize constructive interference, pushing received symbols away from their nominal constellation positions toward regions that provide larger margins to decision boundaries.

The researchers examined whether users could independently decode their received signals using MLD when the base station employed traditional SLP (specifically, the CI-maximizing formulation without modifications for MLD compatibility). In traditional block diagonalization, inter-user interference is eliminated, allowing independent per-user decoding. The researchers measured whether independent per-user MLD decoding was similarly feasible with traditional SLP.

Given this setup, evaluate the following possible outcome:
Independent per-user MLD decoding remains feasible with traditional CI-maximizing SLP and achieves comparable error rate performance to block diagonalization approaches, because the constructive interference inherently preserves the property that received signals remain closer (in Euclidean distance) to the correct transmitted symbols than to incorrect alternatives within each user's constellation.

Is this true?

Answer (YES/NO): NO